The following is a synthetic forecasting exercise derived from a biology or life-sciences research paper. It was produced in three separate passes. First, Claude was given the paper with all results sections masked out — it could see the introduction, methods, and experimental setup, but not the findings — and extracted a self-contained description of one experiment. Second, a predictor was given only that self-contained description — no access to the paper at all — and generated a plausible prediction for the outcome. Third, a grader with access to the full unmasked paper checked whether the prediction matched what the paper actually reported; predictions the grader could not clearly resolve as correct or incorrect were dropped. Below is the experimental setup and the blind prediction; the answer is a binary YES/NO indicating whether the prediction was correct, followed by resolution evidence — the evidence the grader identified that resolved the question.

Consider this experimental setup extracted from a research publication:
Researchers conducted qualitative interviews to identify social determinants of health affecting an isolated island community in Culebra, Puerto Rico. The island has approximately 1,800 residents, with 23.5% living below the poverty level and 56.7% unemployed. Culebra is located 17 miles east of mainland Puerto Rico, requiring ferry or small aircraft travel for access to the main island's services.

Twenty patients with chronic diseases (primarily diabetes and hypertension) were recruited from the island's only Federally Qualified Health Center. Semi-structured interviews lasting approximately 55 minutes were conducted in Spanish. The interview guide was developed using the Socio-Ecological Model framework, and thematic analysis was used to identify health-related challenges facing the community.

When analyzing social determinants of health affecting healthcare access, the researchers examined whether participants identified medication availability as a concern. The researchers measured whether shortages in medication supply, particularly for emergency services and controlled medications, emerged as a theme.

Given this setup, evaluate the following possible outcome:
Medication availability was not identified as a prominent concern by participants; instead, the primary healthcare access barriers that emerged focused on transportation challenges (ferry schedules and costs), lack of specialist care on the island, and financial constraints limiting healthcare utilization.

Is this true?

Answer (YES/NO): NO